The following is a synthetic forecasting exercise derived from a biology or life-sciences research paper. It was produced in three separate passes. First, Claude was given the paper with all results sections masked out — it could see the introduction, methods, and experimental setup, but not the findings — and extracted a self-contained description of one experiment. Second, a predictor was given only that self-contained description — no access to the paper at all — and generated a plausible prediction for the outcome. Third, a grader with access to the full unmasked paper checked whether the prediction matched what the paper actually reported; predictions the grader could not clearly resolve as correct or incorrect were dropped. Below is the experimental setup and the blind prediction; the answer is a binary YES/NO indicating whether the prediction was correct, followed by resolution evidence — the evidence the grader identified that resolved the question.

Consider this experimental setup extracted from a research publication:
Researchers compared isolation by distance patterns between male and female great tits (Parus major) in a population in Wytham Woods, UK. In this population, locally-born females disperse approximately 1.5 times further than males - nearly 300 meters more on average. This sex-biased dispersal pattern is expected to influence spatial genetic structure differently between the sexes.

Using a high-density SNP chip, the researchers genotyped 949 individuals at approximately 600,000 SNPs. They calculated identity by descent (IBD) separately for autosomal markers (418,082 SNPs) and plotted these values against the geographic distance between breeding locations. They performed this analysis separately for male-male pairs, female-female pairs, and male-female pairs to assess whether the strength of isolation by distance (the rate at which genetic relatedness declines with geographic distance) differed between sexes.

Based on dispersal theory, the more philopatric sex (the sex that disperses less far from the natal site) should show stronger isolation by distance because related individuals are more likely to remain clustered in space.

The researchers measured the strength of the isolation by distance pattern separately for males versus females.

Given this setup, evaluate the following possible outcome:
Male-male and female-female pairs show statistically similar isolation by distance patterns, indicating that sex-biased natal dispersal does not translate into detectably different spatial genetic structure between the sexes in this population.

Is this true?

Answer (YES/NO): NO